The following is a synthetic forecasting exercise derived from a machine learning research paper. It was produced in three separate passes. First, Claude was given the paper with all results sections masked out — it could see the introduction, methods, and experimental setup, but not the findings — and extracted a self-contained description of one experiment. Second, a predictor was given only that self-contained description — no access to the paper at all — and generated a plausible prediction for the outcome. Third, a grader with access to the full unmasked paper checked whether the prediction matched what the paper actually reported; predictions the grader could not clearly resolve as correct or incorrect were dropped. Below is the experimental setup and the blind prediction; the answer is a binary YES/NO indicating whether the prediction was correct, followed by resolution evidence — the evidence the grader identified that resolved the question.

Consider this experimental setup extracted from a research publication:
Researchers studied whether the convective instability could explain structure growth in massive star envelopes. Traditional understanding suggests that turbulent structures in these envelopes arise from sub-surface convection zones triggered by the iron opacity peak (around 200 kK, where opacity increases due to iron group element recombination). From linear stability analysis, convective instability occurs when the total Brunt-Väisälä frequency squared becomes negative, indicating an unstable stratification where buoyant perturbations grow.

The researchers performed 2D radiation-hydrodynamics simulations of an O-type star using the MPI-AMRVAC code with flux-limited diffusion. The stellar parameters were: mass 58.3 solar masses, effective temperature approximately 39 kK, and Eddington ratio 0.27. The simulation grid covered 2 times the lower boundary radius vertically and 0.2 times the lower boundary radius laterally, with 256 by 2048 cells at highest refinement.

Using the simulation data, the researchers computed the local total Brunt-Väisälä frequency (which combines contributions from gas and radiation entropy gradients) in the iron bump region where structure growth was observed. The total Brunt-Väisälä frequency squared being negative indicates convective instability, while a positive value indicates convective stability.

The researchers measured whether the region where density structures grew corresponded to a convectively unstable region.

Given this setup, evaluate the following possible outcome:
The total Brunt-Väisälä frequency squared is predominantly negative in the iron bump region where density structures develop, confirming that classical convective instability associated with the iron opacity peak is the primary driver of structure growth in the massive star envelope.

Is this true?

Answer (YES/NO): NO